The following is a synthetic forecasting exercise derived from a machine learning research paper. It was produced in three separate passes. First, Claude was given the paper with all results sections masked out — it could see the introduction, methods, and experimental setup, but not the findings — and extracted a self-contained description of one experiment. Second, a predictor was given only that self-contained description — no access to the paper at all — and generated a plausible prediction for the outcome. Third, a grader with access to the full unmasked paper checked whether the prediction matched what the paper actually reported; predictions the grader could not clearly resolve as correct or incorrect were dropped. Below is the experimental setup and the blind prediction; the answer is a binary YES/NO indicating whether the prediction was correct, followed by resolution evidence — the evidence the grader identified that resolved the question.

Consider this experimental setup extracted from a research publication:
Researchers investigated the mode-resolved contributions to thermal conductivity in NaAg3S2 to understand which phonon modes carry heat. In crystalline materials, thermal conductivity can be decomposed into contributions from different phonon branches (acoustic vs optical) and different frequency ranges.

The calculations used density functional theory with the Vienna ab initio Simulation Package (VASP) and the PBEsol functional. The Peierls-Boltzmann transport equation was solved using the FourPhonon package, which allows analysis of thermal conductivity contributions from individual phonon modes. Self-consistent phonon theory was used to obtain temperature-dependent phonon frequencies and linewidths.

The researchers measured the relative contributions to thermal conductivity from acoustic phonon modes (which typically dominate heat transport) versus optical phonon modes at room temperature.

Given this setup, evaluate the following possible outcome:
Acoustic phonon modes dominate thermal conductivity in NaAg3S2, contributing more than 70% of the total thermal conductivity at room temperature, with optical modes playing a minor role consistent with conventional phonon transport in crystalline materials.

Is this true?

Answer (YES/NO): NO